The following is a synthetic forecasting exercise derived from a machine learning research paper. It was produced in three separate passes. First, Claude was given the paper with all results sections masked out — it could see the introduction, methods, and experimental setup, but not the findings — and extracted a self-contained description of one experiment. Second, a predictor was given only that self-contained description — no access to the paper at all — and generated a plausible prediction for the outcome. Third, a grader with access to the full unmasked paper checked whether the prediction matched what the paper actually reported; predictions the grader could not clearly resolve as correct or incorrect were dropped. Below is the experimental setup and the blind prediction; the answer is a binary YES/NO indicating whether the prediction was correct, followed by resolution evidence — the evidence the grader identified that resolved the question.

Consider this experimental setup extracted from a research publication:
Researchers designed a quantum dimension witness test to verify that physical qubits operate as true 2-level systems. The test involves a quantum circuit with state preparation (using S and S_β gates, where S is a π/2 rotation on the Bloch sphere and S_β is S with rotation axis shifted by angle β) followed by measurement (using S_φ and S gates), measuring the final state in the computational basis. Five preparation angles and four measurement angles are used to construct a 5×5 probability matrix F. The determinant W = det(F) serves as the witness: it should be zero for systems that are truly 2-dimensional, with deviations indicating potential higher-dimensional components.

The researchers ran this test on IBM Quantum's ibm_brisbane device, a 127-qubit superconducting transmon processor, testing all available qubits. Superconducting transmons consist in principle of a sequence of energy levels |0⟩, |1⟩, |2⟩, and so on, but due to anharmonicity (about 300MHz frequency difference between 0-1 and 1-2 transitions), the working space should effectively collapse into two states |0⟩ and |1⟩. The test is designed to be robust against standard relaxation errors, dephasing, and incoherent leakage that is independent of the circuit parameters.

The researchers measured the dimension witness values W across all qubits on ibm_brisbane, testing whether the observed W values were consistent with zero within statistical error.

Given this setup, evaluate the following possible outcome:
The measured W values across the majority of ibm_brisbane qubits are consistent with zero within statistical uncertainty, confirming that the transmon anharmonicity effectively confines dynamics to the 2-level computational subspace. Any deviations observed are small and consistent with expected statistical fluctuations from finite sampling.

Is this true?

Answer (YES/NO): NO